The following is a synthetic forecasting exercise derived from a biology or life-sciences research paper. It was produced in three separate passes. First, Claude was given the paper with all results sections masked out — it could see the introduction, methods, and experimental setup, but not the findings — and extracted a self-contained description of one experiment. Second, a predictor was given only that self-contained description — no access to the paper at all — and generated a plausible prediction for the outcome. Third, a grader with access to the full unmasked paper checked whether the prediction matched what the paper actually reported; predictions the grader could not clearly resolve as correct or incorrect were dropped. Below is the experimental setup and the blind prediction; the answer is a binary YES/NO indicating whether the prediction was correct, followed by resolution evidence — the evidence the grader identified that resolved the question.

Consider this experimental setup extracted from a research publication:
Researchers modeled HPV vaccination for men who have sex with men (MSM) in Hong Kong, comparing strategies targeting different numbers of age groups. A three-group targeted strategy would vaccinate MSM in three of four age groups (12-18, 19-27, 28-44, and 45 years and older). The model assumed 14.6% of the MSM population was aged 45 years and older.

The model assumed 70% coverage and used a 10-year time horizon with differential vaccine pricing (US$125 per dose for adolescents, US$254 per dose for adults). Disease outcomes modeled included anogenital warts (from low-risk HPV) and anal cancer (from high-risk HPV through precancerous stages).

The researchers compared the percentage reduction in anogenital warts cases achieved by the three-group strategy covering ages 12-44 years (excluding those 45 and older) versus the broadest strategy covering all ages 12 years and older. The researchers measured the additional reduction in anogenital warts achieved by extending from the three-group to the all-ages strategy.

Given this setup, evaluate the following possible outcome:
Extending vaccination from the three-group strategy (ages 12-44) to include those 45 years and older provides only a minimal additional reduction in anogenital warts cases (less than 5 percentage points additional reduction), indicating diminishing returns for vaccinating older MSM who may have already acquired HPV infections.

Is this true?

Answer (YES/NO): NO